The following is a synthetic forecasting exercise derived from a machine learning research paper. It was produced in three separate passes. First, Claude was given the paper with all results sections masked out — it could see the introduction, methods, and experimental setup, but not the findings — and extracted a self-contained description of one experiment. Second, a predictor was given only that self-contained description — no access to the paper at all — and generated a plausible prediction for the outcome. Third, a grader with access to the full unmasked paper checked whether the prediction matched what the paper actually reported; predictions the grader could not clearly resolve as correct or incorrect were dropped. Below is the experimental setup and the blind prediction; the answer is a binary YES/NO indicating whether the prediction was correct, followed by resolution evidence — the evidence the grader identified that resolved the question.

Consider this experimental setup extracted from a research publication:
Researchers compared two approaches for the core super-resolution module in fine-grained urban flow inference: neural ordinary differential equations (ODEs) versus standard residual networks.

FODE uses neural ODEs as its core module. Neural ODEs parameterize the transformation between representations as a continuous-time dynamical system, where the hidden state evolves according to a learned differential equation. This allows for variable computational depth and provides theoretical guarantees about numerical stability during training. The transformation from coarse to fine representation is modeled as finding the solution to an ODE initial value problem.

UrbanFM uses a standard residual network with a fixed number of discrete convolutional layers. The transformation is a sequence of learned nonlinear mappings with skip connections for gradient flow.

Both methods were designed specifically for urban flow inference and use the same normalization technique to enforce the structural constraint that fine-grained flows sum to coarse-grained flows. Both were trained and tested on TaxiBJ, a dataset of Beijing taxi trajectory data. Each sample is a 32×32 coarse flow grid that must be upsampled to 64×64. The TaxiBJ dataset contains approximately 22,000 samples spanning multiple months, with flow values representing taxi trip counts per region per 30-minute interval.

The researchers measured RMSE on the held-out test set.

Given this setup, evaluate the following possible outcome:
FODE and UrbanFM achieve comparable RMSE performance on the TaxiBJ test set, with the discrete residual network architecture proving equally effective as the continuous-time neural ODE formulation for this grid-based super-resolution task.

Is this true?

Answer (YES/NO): YES